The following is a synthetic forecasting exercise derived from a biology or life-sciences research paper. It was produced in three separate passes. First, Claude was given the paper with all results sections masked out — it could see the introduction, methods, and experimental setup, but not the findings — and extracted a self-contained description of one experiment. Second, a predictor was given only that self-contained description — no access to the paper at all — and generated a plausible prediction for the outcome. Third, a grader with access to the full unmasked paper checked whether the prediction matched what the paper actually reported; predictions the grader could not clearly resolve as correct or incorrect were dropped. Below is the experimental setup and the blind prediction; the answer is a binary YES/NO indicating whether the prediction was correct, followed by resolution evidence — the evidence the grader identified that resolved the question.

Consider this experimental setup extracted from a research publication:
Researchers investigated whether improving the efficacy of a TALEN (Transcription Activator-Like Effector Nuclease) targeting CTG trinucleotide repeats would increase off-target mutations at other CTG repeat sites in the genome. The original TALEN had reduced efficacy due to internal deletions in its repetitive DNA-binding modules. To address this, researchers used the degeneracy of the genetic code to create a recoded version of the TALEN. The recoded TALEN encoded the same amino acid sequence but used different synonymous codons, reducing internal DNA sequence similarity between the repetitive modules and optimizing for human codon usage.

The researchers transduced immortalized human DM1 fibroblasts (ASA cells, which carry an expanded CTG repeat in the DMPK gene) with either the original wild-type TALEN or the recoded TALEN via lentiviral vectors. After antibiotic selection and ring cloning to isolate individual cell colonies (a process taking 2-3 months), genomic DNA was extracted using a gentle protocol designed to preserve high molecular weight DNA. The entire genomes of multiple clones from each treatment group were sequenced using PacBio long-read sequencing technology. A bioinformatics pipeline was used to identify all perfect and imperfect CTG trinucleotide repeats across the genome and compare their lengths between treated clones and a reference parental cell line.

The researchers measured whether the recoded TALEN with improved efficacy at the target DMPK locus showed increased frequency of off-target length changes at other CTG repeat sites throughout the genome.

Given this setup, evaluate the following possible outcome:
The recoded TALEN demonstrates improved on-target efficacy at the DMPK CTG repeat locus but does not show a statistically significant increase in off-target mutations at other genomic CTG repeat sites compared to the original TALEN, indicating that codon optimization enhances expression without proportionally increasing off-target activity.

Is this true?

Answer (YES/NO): YES